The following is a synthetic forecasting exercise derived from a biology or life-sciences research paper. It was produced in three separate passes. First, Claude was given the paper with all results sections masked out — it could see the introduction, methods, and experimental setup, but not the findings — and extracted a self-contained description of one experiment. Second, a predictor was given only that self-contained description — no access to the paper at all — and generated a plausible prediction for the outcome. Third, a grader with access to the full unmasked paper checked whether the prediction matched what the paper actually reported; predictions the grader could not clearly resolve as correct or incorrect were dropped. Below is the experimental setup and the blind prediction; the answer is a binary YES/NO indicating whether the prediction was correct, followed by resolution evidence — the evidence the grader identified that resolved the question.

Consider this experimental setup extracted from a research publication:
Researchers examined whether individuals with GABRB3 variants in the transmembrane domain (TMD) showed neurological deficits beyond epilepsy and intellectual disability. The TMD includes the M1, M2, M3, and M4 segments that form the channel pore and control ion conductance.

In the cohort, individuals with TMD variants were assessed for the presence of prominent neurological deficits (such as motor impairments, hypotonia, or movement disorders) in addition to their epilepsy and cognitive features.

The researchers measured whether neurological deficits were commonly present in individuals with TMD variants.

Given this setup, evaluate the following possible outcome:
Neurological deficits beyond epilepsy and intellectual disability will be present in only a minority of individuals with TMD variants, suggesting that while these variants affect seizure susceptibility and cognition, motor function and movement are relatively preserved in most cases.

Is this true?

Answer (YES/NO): NO